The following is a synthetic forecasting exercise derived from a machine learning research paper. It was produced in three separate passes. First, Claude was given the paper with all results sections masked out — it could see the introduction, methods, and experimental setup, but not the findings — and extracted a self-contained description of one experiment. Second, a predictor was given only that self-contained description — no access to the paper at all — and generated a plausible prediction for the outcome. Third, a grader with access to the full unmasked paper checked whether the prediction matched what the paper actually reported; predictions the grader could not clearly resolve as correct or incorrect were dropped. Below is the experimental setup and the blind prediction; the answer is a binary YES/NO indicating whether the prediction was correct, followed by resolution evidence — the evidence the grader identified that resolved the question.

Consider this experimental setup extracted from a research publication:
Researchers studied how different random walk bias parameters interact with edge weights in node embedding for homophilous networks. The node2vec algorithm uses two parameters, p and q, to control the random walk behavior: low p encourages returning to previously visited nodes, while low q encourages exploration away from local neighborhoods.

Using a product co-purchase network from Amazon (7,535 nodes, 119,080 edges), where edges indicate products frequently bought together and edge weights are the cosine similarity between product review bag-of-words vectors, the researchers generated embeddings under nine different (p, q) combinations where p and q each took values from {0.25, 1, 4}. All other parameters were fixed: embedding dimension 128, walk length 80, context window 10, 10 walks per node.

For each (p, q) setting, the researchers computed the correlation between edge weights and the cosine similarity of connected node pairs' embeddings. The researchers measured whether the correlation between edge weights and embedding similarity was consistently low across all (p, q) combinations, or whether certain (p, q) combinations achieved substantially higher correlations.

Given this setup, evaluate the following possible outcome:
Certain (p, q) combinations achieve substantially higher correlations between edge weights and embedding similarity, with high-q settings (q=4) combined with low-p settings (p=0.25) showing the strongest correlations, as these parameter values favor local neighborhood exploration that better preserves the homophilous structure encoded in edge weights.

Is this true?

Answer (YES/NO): NO